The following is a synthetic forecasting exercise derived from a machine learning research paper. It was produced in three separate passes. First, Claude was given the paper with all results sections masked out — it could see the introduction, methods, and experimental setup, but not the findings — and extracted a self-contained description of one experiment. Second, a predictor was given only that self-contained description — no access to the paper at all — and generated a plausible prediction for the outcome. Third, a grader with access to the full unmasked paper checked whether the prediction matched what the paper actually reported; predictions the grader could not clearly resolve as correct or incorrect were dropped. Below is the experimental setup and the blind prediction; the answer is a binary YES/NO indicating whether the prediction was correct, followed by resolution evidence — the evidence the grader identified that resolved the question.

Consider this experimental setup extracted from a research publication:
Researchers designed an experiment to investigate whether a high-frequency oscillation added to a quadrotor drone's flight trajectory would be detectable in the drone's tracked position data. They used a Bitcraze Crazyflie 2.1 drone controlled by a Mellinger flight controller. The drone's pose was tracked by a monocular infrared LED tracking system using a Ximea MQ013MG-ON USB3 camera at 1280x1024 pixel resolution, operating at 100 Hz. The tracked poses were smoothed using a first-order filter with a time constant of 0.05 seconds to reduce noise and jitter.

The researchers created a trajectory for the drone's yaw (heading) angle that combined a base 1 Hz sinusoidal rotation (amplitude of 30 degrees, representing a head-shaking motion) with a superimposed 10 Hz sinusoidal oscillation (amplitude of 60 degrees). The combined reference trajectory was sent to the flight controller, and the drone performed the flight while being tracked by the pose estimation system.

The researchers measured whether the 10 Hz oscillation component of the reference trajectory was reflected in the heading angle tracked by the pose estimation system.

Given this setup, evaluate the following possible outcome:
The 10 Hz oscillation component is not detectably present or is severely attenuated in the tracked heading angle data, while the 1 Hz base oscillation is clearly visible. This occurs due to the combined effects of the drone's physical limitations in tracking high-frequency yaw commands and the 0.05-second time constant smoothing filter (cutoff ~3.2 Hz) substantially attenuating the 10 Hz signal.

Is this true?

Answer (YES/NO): YES